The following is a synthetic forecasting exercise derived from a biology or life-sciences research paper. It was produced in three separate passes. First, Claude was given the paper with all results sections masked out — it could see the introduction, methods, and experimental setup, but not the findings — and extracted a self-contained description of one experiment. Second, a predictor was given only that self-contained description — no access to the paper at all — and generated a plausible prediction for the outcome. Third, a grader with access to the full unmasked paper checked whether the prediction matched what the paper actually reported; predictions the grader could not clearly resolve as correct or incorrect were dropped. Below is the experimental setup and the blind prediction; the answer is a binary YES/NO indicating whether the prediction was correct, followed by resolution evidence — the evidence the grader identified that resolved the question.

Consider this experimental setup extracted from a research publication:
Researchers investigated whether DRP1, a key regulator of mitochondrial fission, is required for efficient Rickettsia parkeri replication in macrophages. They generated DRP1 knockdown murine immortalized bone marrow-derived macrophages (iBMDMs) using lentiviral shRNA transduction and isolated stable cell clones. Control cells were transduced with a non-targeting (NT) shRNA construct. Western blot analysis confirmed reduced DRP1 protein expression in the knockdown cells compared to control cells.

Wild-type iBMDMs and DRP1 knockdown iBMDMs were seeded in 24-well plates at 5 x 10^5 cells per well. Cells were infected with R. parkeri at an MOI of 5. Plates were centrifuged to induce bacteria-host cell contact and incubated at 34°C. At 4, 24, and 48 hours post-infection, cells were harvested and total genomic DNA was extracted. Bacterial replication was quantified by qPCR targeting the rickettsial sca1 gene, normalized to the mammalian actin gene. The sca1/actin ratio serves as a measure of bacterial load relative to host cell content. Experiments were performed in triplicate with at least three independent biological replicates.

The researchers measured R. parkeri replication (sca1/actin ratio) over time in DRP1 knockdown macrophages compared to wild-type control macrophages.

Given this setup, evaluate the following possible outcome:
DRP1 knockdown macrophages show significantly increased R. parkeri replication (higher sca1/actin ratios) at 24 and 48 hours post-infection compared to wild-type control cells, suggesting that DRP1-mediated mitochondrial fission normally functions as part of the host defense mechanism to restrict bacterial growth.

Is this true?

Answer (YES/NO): NO